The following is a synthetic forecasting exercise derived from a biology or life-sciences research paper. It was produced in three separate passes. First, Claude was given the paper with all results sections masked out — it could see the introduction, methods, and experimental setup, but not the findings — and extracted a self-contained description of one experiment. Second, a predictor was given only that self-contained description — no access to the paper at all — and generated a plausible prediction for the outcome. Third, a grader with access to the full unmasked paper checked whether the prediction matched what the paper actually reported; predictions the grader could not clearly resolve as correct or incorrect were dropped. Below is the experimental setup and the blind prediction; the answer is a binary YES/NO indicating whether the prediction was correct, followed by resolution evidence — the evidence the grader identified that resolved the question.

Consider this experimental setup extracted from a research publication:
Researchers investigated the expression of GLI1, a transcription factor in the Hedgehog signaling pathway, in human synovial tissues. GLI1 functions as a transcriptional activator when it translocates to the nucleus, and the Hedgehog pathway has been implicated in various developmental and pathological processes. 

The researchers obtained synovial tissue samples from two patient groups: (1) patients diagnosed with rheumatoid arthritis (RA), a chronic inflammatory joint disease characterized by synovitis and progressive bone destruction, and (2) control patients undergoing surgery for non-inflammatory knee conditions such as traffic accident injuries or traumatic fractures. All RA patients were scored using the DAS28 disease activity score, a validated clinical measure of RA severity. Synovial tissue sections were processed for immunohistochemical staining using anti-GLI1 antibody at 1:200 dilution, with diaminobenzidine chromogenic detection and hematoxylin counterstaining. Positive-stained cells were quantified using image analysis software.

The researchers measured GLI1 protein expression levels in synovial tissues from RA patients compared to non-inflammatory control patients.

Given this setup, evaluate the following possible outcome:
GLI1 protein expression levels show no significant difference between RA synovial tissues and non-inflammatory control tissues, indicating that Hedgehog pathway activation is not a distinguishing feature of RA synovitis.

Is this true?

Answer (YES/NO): NO